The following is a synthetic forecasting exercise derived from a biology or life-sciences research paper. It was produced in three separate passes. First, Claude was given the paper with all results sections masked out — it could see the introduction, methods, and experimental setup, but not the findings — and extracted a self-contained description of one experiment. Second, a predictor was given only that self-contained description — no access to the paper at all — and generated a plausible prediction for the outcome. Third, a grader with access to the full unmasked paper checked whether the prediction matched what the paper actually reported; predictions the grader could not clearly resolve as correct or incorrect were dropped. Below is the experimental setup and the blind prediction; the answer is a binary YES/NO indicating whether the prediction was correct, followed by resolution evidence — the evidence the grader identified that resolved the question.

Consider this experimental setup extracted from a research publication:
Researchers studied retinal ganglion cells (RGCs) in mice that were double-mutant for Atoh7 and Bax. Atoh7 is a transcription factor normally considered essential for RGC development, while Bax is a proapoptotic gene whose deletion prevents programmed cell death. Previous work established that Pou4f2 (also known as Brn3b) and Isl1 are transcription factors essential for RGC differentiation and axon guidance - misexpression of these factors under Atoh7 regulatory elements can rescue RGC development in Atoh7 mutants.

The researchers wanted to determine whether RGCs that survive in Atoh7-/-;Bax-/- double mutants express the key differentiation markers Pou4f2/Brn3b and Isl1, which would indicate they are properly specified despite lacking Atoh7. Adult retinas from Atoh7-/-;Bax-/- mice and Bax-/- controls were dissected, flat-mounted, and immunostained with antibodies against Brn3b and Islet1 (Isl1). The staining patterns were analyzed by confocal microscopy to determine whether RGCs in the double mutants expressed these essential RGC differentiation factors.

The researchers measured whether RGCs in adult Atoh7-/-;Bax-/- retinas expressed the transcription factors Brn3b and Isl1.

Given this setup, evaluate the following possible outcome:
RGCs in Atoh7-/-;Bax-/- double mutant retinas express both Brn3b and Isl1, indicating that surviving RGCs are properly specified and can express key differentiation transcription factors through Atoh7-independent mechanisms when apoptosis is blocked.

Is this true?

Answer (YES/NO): YES